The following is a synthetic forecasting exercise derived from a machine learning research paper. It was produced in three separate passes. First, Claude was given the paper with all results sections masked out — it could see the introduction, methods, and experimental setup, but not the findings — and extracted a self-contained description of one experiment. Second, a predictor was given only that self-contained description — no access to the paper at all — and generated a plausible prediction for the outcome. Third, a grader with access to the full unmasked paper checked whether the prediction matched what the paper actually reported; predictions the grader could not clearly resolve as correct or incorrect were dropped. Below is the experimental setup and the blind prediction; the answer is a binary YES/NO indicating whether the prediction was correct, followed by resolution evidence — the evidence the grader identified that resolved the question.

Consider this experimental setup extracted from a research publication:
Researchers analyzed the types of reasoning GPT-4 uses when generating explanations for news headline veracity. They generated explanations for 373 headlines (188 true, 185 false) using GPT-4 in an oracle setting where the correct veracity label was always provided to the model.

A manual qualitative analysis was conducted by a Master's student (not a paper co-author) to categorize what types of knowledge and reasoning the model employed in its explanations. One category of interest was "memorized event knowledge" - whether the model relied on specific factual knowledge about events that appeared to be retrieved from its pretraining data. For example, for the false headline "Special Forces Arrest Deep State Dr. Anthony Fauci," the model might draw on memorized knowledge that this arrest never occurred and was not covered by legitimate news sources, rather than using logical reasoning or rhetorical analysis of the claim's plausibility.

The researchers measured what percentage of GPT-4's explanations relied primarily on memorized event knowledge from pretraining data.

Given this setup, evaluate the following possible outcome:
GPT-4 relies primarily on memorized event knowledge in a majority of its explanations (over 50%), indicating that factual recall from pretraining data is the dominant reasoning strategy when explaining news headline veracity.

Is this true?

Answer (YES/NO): YES